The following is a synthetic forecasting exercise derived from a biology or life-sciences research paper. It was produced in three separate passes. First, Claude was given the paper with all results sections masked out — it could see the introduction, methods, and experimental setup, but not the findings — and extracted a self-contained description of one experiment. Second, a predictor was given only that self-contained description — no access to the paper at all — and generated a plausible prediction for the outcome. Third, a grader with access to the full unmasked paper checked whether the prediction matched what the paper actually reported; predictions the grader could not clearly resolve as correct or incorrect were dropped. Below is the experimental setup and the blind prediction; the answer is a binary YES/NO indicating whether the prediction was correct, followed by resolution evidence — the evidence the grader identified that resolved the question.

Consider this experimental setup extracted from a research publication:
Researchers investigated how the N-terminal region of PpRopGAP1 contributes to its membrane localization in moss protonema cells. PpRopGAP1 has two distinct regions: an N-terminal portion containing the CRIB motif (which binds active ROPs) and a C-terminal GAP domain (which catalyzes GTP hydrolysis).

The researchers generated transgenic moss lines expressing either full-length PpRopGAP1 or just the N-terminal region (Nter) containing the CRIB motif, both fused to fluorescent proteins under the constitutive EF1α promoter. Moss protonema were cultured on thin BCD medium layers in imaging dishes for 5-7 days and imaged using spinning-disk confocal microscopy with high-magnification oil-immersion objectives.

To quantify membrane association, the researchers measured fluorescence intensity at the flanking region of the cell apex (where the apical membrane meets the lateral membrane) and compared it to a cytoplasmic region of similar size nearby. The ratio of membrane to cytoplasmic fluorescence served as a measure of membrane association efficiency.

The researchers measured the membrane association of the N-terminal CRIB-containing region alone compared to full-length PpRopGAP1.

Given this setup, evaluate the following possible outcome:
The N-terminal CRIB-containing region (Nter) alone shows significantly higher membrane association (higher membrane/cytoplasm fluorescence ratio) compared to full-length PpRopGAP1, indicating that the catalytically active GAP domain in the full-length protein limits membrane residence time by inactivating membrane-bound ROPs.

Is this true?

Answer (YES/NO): NO